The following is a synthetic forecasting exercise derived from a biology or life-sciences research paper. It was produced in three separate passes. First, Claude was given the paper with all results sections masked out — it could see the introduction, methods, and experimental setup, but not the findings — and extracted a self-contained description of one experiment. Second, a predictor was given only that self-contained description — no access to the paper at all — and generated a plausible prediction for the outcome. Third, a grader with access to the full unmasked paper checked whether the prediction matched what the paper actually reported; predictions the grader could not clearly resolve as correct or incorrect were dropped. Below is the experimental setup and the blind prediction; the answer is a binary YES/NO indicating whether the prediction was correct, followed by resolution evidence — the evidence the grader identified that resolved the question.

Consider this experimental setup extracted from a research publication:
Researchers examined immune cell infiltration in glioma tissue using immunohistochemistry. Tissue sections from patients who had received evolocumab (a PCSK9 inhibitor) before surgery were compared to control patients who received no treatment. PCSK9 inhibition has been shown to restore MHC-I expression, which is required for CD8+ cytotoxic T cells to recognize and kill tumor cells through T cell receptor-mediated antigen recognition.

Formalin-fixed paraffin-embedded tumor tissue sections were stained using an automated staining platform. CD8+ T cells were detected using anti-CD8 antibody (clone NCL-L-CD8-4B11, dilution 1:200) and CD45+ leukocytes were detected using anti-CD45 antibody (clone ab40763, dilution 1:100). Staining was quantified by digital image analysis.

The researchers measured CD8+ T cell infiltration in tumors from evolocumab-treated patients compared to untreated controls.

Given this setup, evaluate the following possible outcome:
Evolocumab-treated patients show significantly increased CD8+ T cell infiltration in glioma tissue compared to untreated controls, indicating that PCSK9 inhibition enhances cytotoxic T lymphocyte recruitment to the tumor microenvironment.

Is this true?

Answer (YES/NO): NO